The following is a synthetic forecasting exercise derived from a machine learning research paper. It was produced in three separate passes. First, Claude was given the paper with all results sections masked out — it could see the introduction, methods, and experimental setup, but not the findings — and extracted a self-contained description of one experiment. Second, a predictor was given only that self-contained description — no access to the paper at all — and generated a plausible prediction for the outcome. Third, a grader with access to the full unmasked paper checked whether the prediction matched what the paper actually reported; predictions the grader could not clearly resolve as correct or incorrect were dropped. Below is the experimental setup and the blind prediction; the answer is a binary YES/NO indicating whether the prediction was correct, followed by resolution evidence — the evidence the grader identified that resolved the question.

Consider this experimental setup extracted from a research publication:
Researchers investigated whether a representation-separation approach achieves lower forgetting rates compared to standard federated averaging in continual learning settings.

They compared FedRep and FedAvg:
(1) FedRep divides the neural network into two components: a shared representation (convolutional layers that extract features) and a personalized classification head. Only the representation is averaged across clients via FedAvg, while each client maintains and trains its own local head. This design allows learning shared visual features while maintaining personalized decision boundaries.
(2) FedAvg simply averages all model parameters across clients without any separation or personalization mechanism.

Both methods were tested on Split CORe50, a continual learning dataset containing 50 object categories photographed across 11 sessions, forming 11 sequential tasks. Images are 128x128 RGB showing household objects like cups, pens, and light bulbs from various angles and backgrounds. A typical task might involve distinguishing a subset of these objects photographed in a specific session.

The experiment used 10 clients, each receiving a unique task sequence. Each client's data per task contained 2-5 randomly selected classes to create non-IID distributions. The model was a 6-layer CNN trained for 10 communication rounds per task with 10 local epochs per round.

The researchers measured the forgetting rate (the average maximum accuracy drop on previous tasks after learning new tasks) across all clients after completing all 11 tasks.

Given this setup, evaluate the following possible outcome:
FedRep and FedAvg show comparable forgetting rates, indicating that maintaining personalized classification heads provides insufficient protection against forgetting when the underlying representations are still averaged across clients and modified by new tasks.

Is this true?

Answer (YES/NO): NO